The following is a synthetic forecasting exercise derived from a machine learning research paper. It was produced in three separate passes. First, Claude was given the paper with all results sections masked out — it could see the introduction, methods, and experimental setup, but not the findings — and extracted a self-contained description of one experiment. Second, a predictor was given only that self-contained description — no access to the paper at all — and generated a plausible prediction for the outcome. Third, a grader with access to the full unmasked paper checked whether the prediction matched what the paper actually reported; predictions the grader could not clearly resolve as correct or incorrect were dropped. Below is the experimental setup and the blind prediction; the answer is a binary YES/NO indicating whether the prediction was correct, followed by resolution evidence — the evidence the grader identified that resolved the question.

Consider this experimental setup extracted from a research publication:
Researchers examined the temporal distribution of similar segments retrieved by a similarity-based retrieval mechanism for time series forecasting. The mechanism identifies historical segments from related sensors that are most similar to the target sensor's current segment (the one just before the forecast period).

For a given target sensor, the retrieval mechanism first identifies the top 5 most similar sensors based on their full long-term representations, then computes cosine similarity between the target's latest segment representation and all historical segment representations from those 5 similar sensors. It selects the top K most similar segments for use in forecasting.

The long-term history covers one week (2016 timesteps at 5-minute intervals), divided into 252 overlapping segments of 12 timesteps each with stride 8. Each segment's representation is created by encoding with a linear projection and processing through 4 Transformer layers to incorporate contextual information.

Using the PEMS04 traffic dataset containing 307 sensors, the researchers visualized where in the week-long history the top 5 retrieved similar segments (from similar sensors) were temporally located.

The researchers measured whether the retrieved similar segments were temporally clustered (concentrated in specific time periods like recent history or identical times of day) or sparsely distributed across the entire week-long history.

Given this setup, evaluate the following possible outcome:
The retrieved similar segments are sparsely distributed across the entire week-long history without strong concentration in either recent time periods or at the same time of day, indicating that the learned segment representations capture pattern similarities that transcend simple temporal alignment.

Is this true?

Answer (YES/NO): YES